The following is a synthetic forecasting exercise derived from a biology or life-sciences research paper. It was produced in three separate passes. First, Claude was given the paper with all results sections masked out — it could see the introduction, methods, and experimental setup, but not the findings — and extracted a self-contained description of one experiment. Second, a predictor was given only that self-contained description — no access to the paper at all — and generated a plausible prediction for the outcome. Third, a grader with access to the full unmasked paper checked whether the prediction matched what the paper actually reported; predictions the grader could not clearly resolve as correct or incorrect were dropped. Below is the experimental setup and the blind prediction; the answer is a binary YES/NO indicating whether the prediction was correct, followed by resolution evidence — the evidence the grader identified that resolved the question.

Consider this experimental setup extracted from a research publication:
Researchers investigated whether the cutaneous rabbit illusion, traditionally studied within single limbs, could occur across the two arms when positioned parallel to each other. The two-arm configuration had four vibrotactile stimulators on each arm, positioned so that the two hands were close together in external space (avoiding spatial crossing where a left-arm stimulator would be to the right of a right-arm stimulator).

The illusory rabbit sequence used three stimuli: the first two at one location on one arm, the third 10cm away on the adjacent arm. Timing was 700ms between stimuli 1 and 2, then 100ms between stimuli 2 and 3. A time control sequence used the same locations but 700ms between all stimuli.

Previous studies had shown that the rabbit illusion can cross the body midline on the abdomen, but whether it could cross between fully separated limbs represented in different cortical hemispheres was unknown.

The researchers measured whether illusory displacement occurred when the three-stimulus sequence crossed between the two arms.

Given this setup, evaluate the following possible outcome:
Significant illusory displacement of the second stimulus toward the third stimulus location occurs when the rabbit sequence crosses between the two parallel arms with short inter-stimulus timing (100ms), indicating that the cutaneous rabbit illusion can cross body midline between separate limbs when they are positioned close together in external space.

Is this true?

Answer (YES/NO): YES